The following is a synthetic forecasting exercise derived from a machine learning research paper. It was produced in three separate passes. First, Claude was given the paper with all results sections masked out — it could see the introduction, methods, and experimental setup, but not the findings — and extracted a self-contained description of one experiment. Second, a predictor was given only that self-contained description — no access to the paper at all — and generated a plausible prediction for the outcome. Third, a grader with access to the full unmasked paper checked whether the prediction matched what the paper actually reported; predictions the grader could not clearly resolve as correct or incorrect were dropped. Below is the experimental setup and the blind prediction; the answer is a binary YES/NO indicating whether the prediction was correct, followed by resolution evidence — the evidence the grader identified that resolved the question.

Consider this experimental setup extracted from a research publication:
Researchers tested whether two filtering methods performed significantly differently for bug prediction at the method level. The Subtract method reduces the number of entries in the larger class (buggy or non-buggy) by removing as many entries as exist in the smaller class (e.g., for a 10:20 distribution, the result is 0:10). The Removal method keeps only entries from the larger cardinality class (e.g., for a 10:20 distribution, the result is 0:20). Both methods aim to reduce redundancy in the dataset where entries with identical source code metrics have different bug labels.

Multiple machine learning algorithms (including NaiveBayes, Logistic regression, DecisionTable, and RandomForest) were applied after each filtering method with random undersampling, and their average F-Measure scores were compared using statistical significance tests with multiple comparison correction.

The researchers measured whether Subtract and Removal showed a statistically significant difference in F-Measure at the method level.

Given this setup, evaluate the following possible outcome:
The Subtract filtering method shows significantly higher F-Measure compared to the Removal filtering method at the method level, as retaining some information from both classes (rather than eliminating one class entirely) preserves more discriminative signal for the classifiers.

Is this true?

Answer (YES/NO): NO